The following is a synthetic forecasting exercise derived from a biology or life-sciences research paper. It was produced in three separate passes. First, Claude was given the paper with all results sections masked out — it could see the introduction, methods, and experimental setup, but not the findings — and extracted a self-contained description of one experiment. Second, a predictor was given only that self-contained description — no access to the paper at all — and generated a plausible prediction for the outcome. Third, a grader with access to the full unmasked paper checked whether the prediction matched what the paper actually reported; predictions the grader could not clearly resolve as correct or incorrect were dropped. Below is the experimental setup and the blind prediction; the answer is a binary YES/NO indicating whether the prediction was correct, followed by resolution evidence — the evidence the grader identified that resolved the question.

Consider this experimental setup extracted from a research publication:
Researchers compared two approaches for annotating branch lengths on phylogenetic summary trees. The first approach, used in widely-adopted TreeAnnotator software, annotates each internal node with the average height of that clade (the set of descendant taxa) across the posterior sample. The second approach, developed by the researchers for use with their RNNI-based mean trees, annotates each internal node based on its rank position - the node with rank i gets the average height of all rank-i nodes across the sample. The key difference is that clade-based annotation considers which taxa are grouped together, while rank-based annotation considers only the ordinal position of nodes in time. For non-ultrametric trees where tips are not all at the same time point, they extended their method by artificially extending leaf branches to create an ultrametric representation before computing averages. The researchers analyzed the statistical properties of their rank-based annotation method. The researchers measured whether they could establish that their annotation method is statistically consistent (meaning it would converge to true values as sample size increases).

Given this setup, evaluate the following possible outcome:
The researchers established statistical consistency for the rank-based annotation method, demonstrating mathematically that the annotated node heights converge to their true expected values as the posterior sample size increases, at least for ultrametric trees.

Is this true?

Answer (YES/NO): NO